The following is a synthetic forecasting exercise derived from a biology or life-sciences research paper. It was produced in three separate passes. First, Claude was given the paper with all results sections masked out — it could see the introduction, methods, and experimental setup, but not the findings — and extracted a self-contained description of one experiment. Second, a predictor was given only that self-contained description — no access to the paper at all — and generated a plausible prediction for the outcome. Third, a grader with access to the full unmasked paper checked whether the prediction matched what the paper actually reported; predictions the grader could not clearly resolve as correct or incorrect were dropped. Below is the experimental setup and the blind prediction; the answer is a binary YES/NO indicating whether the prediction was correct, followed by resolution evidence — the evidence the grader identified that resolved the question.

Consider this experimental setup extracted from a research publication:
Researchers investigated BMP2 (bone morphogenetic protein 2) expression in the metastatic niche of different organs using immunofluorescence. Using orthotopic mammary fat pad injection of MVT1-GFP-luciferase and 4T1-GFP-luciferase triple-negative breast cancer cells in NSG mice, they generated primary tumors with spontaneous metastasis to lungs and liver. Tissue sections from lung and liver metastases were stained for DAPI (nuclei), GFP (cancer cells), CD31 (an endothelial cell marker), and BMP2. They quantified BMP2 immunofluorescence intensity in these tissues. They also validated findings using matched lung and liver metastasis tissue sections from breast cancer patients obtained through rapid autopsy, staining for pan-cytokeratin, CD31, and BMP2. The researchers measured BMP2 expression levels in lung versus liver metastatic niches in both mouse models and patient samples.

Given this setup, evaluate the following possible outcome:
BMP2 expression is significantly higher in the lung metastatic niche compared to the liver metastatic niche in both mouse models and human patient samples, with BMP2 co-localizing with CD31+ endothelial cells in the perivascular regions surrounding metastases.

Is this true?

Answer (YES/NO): NO